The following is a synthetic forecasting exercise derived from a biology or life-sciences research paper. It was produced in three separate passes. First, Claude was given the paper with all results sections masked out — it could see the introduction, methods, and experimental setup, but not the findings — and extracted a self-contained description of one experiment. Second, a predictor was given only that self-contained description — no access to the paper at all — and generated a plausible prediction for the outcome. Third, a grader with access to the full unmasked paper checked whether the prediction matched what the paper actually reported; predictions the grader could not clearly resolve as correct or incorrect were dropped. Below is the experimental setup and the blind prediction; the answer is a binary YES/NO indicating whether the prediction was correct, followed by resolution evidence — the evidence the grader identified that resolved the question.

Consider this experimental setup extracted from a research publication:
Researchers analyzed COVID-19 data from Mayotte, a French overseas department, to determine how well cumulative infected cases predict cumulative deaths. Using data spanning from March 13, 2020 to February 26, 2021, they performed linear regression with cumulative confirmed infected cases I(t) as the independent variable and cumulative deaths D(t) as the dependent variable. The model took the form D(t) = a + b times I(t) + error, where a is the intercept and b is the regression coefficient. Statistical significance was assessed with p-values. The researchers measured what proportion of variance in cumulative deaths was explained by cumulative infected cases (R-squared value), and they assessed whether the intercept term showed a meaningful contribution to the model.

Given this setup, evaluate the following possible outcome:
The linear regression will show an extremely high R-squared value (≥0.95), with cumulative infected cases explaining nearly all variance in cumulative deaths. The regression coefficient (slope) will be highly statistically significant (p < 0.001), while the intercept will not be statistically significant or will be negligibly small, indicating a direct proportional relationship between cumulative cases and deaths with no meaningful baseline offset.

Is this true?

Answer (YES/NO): NO